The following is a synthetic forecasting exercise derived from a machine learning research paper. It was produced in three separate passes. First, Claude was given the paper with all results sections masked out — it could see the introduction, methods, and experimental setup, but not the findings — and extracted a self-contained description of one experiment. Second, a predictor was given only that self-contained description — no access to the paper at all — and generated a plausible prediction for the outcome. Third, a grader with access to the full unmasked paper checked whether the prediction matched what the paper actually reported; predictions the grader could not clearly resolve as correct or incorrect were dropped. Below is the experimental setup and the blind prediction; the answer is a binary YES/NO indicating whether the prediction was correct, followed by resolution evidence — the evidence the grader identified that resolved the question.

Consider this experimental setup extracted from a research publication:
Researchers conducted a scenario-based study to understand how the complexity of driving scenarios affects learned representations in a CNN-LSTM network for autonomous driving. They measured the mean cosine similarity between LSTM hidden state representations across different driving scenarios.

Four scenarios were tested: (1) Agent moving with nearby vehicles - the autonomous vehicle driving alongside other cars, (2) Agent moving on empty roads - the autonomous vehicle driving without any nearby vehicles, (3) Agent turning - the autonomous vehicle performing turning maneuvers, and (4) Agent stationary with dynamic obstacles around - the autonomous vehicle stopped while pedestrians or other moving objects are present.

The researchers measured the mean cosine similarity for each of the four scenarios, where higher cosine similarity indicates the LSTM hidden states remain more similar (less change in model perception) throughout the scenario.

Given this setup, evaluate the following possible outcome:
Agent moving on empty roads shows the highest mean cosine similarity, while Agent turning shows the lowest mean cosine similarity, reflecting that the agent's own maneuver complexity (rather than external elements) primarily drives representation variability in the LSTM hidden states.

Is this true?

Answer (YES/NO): NO